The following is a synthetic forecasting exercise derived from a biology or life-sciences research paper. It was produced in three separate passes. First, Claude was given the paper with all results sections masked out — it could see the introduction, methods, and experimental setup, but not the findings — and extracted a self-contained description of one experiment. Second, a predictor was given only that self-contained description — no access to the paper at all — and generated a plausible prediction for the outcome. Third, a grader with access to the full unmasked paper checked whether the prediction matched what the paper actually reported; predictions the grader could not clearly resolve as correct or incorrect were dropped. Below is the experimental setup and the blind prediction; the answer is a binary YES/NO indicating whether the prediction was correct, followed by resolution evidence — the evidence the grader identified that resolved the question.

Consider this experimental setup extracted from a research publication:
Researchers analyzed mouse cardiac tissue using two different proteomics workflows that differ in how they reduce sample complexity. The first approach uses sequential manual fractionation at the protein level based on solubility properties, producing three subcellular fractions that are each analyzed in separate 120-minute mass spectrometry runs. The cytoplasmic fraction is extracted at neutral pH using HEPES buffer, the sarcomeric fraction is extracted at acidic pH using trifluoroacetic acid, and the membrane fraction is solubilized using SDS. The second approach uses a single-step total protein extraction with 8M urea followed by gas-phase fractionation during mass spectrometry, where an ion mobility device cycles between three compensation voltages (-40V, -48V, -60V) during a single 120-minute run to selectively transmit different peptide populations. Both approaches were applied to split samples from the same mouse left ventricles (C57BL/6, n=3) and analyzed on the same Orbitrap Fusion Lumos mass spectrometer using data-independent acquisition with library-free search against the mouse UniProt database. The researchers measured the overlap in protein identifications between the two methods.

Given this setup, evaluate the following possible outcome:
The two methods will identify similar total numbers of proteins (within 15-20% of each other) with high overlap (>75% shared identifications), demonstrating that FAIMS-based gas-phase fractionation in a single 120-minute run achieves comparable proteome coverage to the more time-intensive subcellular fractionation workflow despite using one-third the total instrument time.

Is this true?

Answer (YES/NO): NO